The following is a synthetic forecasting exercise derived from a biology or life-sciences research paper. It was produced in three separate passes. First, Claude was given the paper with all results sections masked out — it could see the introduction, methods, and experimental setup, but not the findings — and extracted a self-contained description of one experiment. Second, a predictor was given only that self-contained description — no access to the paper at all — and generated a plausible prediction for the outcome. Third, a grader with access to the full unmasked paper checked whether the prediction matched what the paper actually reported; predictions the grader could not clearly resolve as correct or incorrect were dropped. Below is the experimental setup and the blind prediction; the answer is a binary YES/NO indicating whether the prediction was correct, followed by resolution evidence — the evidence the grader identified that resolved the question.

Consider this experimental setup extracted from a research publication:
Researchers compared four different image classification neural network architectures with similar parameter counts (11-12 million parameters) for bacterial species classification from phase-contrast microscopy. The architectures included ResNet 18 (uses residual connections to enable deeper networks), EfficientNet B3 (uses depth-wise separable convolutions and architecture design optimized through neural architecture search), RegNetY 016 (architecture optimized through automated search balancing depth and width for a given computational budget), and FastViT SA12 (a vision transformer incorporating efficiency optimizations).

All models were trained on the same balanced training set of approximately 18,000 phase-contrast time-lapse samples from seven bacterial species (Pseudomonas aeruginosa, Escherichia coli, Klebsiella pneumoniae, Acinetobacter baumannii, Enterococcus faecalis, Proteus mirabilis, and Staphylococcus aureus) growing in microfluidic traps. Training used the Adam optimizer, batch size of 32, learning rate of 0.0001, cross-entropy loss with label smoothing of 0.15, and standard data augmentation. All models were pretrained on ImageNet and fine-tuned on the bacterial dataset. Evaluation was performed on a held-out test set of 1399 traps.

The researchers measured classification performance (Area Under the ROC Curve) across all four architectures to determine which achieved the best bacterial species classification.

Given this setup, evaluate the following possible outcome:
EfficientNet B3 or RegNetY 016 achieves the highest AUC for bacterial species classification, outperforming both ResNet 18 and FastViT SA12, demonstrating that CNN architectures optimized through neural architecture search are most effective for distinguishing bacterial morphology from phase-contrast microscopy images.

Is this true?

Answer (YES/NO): NO